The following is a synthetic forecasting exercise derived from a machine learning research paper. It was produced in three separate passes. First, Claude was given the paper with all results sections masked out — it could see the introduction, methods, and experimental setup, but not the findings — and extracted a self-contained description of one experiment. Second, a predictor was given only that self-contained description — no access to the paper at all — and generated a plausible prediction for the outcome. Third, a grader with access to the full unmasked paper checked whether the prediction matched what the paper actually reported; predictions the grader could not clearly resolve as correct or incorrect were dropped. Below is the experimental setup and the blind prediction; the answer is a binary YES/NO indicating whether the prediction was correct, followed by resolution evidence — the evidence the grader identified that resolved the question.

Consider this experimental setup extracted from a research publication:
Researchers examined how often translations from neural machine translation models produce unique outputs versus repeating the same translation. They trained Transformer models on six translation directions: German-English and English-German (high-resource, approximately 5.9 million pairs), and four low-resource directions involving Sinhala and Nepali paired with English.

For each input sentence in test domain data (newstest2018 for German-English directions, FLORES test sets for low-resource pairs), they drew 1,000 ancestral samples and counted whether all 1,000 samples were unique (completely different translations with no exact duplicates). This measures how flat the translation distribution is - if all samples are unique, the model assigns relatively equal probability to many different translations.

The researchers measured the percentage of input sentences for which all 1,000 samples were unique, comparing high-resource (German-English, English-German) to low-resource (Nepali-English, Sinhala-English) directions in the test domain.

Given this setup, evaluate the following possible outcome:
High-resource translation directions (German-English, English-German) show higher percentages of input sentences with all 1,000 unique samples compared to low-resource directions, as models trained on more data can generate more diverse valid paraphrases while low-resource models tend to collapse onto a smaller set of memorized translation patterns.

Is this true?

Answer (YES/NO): NO